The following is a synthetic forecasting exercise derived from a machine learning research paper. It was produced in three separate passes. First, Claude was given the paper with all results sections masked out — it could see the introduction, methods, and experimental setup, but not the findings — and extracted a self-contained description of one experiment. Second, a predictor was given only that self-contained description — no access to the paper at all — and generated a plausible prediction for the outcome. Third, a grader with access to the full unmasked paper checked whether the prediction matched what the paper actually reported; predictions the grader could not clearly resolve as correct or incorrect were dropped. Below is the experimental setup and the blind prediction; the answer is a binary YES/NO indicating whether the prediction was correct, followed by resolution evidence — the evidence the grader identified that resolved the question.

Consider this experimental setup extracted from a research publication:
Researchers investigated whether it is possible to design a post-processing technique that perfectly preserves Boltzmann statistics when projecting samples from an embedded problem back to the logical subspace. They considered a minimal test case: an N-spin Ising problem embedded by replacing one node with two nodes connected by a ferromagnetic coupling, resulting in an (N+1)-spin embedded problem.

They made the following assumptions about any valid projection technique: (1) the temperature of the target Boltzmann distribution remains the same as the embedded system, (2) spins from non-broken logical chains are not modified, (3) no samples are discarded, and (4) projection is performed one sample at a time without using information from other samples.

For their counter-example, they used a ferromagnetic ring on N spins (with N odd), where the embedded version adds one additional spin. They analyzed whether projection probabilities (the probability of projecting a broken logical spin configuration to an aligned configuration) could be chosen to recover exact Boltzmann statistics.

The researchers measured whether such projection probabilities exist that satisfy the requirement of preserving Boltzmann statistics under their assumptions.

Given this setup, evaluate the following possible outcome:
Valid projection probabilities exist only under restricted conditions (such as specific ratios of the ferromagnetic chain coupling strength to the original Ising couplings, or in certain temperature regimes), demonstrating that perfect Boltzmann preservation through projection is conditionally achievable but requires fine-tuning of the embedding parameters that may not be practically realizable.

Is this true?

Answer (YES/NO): NO